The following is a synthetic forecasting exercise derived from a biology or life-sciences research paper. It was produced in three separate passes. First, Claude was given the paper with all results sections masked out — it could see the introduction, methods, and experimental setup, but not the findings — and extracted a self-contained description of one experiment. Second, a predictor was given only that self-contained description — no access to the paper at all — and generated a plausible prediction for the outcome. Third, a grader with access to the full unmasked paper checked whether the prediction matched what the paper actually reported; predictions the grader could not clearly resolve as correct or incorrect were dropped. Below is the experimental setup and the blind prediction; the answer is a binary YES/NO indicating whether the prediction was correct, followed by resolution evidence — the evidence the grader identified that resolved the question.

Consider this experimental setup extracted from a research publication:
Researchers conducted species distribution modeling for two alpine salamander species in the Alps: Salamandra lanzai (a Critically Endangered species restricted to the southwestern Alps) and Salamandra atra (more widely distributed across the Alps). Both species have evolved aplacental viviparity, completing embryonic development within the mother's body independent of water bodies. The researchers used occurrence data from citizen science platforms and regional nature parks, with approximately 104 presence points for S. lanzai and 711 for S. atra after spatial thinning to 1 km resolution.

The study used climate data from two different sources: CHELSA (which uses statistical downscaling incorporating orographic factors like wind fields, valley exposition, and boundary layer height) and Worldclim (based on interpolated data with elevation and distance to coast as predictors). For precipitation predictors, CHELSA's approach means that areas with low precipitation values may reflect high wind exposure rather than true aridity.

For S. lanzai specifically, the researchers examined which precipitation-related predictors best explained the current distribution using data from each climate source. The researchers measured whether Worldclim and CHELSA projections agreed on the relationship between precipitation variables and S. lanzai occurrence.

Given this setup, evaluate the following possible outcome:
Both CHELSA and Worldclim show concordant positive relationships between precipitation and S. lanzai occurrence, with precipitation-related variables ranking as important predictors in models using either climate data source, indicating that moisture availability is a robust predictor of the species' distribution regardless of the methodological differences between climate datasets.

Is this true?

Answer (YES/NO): NO